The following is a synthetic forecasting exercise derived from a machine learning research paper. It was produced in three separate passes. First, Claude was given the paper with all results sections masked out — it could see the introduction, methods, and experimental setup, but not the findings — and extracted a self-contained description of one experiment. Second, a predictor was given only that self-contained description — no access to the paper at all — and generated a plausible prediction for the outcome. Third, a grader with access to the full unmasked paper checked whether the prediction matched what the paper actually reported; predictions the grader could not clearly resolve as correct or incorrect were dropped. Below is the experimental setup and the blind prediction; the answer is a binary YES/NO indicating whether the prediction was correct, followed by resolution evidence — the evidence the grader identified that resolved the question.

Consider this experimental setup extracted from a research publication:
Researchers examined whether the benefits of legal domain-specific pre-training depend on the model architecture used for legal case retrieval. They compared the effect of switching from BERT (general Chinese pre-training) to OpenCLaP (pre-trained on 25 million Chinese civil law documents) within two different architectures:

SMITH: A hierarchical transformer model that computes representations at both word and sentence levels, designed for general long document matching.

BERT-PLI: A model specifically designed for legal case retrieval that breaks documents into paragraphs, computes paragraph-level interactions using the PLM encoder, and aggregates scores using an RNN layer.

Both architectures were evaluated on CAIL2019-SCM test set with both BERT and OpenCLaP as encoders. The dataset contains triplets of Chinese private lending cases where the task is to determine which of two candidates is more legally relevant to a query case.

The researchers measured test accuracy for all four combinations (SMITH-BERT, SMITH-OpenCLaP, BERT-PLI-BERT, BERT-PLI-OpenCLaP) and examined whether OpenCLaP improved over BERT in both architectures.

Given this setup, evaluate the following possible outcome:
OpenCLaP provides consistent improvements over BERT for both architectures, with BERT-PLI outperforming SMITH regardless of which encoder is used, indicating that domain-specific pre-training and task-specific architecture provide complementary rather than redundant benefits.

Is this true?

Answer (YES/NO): NO